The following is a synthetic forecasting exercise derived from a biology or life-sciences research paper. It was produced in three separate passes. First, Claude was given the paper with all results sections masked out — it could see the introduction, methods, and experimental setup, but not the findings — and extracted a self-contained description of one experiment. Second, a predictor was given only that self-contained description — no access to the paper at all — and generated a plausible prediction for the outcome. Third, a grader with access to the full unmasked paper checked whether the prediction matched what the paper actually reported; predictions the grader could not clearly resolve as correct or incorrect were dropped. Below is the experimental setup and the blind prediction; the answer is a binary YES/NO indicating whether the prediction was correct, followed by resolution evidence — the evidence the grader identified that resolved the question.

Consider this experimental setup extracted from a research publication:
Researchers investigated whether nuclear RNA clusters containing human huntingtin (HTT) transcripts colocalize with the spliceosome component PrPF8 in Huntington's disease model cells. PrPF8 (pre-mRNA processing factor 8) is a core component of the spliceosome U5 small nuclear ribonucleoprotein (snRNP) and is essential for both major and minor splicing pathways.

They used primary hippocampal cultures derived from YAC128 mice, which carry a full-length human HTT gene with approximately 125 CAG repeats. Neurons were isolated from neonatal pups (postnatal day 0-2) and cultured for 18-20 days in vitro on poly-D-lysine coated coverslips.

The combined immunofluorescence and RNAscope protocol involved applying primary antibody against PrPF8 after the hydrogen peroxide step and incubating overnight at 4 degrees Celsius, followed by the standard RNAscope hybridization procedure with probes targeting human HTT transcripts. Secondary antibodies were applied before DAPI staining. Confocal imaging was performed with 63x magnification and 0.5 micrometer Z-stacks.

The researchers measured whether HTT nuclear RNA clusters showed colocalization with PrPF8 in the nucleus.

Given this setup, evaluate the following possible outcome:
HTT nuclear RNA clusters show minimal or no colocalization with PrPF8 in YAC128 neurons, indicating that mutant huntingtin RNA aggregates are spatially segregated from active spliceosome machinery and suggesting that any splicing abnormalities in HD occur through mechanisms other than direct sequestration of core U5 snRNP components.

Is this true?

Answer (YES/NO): NO